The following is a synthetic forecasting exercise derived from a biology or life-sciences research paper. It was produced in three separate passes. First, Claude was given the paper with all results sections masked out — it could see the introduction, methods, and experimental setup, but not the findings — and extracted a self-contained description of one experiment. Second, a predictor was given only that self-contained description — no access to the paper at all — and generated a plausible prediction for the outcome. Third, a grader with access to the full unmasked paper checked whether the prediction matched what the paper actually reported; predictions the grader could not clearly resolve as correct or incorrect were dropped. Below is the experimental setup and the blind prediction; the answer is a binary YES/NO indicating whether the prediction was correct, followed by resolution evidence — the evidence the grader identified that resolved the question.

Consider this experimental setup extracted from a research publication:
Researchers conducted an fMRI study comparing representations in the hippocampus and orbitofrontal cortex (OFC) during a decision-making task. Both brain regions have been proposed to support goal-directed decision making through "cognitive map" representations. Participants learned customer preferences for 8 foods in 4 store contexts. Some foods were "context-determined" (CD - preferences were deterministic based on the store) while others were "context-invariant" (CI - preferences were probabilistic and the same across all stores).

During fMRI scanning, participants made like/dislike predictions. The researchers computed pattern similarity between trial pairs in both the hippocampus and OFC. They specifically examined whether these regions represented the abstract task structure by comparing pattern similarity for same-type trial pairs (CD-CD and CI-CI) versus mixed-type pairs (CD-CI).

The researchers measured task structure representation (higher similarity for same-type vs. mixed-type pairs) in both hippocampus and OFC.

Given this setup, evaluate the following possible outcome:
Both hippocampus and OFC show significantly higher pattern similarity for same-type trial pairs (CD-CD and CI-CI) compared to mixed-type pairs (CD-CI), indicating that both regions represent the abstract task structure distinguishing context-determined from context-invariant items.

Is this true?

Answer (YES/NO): YES